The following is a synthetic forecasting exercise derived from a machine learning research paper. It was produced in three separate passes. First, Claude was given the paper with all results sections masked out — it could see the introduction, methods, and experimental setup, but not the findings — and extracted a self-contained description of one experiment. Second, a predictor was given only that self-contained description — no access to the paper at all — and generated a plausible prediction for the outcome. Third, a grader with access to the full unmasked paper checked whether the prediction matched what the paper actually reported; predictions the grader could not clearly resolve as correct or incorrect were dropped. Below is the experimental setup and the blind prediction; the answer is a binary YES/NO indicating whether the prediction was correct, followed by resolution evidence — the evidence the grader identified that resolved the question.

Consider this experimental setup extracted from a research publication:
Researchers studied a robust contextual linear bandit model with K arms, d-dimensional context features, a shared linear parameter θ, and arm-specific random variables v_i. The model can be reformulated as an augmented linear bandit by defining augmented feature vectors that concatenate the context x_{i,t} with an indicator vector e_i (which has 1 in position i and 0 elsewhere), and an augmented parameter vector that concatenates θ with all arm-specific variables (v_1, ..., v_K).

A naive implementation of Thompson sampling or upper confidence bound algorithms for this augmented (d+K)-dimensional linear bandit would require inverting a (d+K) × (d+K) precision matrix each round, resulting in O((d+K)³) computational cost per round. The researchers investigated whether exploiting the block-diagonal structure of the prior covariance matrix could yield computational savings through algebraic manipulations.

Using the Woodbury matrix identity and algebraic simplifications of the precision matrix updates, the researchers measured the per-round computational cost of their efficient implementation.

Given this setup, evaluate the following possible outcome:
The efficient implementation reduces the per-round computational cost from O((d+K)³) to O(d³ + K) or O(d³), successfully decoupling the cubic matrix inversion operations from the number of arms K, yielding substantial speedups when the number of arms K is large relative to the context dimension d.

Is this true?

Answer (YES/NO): NO